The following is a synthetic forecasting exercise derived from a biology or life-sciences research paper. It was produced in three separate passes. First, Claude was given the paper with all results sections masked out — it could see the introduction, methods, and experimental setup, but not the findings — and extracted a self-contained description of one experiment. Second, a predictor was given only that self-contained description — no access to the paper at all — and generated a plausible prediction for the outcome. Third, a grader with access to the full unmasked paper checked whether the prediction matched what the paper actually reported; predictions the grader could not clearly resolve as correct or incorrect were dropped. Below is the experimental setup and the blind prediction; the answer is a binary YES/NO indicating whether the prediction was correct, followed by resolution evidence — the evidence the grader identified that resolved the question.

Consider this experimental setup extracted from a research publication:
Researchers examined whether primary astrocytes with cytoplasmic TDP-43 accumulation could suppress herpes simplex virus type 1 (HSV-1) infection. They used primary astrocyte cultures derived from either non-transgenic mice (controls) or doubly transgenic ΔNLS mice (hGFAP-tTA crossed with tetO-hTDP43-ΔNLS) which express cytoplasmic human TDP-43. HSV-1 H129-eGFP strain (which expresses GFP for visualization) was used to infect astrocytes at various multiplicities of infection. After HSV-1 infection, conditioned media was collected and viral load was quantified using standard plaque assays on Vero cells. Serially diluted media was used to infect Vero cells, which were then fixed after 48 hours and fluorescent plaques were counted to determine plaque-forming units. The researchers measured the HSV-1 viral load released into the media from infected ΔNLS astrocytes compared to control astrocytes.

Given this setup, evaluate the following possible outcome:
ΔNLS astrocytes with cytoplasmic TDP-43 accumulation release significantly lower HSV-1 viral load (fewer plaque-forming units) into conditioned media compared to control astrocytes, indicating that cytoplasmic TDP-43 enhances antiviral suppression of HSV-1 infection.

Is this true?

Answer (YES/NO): NO